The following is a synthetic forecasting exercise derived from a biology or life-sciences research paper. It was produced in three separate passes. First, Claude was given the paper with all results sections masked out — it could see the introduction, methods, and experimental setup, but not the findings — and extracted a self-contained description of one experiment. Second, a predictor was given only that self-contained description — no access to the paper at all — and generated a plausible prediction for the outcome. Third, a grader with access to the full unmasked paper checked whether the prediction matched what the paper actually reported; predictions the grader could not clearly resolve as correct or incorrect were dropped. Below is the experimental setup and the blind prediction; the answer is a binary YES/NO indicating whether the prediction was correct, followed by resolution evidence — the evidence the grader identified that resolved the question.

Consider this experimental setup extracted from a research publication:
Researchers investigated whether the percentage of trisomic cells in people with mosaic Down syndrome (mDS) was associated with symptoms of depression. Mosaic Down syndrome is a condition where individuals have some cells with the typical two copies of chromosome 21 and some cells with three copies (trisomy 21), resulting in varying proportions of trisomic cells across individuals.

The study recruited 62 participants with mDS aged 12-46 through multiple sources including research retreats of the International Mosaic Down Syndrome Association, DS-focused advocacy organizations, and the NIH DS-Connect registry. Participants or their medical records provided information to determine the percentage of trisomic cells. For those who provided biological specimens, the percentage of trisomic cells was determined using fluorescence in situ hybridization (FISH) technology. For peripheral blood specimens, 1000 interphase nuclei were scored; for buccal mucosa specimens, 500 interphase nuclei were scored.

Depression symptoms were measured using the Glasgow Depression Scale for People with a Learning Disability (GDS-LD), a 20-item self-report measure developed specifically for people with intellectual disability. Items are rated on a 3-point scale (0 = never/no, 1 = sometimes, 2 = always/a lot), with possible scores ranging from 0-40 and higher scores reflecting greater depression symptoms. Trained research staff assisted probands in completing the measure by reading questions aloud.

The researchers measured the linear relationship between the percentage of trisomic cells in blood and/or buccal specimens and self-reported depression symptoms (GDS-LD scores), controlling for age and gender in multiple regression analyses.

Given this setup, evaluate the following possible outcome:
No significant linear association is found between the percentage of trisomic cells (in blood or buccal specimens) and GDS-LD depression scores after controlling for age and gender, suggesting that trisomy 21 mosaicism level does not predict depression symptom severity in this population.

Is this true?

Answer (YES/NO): YES